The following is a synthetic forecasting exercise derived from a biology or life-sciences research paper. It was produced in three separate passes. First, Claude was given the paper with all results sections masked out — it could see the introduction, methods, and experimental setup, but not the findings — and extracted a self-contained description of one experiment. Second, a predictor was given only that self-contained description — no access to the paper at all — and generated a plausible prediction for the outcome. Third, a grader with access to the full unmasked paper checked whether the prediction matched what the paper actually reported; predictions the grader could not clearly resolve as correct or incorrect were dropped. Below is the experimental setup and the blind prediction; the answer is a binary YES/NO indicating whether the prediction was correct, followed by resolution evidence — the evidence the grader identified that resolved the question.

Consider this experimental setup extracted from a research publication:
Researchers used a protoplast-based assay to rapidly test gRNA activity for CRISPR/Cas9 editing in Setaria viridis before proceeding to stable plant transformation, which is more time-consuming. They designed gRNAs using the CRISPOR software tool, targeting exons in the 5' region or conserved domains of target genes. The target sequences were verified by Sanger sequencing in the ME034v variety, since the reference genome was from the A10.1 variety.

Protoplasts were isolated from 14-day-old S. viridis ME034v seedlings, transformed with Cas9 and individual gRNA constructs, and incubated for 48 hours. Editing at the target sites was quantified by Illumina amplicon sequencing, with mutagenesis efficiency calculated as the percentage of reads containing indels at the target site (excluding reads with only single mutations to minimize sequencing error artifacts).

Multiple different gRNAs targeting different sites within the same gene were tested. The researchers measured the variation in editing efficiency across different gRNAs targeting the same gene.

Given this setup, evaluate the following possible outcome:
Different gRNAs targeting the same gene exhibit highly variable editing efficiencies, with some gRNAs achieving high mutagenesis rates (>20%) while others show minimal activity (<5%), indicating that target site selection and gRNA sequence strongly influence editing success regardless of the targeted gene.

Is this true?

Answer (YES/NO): NO